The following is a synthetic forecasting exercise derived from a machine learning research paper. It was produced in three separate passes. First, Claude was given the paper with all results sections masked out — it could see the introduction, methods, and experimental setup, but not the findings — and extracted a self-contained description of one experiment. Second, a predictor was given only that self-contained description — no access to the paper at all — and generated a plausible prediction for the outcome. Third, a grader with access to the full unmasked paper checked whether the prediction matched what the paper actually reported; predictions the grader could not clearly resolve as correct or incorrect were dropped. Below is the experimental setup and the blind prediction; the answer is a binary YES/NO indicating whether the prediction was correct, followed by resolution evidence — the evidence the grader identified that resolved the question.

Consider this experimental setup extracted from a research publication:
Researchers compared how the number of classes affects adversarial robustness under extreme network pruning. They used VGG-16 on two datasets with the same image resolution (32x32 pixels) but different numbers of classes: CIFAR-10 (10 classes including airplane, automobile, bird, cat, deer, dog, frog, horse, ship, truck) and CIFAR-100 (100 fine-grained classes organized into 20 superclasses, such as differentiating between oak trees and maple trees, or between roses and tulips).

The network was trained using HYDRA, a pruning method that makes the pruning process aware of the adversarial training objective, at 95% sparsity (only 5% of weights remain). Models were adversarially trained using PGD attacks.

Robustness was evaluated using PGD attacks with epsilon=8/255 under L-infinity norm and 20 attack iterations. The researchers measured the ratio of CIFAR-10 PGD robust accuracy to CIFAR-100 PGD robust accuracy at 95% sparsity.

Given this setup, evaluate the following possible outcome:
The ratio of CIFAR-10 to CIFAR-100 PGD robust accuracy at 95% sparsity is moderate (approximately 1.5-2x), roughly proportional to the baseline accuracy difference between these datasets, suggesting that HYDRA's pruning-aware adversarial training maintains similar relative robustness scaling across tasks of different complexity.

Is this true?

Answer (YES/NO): NO